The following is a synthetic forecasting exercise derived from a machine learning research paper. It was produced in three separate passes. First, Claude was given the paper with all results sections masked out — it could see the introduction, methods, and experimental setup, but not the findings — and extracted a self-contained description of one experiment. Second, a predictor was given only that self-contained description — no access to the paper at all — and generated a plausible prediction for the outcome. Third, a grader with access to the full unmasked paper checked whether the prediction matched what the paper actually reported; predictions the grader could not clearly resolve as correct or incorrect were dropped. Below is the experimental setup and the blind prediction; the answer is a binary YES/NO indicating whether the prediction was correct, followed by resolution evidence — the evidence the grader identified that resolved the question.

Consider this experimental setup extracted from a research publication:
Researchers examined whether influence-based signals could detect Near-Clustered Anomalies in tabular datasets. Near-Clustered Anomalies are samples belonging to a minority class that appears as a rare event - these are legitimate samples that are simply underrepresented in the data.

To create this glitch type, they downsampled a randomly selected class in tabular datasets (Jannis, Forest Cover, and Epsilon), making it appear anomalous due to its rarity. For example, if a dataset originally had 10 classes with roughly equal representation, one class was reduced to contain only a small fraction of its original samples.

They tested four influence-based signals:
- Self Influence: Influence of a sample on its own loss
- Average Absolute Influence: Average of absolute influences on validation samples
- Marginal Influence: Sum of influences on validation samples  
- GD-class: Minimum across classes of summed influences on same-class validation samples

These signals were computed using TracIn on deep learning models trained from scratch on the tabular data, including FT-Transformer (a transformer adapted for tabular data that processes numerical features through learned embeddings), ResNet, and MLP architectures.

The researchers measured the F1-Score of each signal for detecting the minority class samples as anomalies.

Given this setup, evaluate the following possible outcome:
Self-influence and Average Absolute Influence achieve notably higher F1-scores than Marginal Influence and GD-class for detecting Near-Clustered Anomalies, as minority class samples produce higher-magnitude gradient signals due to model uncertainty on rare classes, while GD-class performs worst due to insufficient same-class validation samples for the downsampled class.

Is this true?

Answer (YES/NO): NO